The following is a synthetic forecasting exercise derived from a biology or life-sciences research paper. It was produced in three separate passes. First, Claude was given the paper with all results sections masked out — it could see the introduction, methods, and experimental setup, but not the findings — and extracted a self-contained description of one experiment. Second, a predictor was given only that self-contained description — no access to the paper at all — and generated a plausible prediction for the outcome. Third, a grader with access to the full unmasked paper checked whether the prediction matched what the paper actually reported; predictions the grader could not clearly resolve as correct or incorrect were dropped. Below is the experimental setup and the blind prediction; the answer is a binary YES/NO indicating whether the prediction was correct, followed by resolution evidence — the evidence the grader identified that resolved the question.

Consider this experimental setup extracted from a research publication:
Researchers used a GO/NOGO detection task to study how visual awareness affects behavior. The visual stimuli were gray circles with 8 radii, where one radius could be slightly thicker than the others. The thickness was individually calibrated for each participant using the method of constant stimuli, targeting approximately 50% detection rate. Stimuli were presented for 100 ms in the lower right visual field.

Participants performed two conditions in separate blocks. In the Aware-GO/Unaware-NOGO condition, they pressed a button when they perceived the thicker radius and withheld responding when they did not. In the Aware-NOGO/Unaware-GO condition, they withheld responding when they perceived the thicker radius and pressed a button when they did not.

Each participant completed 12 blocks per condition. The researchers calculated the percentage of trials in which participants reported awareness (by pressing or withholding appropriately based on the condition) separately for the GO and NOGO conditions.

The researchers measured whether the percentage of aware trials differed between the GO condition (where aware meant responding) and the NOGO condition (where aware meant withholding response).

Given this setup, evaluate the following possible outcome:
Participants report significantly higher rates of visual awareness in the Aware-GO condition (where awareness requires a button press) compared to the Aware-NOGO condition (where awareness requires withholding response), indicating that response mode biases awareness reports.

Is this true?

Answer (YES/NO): NO